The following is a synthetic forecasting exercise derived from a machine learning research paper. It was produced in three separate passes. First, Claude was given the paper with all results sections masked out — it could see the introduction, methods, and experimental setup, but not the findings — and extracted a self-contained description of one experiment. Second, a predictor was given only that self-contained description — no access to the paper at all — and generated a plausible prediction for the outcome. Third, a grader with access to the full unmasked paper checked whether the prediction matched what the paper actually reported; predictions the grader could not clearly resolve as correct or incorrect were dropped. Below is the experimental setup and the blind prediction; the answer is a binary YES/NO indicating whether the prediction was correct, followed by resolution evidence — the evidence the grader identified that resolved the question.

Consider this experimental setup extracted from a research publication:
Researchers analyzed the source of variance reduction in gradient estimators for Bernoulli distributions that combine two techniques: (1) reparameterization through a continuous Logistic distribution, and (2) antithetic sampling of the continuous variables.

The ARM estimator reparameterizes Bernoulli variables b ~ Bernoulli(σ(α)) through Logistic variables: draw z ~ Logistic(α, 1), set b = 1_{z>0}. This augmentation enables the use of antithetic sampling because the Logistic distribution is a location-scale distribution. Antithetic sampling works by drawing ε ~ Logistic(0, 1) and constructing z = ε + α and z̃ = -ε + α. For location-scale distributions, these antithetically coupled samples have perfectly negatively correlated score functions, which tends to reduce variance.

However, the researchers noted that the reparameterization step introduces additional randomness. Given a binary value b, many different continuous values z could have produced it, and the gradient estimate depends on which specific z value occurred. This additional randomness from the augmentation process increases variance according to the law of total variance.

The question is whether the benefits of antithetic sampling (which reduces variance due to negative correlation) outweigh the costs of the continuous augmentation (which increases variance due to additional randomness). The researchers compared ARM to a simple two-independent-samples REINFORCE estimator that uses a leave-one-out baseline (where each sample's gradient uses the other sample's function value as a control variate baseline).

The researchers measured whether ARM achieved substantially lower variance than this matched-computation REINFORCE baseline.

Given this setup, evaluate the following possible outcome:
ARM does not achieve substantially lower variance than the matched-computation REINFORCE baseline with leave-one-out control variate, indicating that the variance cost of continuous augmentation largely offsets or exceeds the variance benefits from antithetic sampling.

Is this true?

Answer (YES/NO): YES